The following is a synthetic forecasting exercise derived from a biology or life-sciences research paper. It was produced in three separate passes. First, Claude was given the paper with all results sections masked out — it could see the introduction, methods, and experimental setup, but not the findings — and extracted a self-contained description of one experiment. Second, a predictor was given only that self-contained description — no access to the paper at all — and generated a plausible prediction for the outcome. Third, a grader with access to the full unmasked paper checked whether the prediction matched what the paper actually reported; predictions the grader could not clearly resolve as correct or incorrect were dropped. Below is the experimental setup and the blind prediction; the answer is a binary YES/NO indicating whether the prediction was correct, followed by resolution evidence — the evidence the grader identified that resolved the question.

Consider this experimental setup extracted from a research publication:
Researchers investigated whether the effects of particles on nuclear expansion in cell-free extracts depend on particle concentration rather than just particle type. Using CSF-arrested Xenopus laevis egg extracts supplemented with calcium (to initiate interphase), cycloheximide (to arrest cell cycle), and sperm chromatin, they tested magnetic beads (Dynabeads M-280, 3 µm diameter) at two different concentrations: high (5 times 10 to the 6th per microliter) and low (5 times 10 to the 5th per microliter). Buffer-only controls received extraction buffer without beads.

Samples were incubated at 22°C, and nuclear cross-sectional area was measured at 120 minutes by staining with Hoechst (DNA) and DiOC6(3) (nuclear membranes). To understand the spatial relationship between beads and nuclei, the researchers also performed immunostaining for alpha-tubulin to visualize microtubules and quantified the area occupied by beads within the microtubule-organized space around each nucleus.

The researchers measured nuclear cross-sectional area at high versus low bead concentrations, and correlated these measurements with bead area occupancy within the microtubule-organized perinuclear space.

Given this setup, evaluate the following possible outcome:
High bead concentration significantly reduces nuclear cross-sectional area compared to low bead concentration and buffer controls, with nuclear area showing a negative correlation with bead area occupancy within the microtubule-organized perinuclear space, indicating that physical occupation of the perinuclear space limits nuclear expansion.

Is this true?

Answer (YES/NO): NO